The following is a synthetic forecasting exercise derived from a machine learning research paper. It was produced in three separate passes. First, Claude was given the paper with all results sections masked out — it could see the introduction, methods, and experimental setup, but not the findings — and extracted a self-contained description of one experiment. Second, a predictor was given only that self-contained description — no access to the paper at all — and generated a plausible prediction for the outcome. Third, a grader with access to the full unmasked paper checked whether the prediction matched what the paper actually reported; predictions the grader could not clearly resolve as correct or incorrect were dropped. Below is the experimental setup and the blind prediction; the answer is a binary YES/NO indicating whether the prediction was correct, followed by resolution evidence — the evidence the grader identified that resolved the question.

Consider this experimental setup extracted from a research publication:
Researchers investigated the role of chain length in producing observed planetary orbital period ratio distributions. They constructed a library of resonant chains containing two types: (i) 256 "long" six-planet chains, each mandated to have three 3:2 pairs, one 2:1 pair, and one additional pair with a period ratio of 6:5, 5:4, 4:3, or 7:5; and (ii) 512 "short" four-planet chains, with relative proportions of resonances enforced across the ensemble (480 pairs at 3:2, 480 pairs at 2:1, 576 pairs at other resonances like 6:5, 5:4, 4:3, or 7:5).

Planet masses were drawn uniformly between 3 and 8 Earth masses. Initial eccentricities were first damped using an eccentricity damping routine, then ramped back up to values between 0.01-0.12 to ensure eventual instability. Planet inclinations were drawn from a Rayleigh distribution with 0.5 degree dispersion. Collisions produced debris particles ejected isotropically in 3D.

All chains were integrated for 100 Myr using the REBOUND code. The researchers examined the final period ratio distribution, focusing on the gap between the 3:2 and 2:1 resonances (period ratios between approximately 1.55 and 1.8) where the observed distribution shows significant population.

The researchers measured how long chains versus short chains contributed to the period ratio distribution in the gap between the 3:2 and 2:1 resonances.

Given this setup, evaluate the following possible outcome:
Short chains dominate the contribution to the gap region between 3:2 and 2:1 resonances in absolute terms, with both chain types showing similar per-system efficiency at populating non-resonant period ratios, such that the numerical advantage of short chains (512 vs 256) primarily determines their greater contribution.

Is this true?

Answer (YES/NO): NO